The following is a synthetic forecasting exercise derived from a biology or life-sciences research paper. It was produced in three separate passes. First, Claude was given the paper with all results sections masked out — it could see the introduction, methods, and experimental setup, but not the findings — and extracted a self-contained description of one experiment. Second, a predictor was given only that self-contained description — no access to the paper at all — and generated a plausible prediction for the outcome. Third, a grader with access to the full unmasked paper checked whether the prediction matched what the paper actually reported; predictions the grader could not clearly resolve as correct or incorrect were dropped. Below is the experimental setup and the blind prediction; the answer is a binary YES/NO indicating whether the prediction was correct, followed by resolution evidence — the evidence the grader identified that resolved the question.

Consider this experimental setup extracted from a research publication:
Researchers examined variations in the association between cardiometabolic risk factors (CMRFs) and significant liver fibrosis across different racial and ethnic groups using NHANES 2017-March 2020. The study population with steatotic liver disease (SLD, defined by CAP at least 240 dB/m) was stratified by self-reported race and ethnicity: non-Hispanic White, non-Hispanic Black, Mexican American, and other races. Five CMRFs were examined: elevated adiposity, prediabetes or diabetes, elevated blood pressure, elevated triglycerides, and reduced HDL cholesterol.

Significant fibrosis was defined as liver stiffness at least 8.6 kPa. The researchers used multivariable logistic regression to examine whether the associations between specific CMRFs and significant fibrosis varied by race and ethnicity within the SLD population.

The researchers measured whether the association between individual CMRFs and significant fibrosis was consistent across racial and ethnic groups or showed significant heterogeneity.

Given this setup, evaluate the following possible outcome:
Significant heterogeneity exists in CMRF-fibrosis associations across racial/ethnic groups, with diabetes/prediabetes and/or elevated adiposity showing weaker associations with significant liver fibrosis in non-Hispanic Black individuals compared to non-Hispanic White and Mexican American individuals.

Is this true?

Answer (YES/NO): YES